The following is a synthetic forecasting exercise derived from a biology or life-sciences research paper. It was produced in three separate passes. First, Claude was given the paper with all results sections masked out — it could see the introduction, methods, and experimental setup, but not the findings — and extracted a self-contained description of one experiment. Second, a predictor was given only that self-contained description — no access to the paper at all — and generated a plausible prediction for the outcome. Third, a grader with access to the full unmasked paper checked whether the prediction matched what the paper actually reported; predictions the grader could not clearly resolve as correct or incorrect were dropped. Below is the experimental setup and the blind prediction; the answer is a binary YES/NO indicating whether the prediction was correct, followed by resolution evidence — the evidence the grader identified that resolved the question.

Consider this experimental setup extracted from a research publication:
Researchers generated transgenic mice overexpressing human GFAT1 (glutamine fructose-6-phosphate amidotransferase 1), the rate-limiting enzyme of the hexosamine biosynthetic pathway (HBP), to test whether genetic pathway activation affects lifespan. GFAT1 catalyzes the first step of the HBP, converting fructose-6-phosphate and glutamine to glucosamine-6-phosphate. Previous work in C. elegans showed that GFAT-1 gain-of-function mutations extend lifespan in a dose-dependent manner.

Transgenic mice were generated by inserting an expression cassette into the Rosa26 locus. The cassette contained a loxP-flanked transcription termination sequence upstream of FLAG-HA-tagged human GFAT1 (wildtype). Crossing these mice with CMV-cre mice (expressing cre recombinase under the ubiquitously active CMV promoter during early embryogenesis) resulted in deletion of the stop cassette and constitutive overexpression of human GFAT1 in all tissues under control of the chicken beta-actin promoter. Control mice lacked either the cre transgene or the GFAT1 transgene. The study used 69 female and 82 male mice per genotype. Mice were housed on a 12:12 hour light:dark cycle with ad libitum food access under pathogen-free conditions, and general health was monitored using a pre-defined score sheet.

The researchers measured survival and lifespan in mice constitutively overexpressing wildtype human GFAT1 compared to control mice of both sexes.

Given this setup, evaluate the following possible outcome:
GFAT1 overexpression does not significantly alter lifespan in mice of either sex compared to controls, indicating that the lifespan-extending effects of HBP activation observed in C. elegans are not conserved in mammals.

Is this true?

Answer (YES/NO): YES